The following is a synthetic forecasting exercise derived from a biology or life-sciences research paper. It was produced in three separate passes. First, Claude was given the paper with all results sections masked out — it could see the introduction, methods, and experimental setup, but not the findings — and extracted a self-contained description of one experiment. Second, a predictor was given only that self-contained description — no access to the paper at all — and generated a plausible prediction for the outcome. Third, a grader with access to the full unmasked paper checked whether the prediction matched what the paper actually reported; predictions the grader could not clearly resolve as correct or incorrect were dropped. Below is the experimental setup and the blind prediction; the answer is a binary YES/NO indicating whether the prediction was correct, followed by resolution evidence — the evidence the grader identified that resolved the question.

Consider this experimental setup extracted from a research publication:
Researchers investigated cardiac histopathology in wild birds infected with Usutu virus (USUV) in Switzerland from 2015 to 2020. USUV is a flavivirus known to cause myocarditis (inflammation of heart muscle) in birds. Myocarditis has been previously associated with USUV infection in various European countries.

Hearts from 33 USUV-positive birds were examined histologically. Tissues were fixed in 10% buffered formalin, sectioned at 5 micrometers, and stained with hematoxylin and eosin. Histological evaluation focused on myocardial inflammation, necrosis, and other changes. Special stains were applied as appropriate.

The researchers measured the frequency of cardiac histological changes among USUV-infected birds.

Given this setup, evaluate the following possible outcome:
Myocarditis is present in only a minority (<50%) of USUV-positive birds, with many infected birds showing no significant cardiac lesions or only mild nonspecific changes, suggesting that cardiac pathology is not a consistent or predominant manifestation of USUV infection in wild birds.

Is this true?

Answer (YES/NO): NO